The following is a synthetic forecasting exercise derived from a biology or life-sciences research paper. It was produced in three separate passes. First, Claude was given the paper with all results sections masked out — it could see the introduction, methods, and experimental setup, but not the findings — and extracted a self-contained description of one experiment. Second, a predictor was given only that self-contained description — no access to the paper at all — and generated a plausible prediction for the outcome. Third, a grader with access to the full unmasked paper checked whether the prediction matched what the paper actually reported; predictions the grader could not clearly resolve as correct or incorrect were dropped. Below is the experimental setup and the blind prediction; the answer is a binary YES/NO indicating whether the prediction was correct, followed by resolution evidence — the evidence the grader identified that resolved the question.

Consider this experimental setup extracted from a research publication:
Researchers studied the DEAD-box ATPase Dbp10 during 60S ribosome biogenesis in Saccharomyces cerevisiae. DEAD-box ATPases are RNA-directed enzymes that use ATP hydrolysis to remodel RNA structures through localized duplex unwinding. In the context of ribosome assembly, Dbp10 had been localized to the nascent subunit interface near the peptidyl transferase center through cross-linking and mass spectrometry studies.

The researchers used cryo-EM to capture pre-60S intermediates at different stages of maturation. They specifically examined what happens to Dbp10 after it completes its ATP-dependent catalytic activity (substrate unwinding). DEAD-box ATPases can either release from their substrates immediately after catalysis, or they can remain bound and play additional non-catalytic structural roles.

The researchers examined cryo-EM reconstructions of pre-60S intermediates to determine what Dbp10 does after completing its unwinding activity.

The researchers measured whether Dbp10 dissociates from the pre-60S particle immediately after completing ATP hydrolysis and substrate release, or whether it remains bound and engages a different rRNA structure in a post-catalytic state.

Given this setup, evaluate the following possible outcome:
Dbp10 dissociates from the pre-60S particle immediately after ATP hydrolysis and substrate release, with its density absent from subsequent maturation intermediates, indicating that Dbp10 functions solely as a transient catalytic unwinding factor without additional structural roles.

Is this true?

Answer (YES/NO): NO